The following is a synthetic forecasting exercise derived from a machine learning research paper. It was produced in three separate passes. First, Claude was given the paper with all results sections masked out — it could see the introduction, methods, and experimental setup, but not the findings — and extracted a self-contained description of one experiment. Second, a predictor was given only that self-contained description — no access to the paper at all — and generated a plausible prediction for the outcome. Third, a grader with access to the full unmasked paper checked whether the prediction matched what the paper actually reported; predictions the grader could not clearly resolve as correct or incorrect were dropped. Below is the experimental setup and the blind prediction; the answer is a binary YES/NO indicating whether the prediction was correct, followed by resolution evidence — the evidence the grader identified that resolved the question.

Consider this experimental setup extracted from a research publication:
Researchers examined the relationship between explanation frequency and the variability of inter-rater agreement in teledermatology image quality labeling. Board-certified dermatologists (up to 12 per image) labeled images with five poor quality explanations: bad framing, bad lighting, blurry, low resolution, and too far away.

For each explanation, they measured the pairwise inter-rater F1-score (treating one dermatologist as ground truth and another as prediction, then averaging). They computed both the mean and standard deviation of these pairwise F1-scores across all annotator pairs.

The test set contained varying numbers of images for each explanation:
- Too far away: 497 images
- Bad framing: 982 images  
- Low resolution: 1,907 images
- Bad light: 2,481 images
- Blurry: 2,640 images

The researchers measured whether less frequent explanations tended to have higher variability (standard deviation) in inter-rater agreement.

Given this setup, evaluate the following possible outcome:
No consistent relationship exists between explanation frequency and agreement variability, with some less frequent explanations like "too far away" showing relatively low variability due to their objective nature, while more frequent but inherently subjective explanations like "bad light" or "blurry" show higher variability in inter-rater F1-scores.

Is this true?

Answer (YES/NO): NO